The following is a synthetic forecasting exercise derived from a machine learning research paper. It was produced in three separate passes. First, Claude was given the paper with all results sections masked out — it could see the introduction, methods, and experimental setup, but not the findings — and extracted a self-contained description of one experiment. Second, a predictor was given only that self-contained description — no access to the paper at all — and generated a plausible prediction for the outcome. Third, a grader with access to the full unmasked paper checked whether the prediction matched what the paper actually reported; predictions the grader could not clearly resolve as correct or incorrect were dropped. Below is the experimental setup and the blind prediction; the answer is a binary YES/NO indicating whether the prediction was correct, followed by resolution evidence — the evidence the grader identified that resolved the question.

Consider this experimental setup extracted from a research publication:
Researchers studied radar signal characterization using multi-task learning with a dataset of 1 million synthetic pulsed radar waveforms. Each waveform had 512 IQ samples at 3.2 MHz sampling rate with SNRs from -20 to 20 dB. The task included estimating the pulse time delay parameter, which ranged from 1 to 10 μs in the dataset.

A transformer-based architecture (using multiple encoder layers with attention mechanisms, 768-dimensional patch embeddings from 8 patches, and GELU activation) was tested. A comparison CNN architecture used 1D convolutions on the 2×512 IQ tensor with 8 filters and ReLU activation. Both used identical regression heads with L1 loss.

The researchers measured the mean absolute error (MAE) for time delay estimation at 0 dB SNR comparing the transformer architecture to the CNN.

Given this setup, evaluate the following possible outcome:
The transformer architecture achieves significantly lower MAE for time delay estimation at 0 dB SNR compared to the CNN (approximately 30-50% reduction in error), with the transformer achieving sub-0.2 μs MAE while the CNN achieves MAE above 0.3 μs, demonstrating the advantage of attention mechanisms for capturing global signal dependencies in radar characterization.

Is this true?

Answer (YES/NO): NO